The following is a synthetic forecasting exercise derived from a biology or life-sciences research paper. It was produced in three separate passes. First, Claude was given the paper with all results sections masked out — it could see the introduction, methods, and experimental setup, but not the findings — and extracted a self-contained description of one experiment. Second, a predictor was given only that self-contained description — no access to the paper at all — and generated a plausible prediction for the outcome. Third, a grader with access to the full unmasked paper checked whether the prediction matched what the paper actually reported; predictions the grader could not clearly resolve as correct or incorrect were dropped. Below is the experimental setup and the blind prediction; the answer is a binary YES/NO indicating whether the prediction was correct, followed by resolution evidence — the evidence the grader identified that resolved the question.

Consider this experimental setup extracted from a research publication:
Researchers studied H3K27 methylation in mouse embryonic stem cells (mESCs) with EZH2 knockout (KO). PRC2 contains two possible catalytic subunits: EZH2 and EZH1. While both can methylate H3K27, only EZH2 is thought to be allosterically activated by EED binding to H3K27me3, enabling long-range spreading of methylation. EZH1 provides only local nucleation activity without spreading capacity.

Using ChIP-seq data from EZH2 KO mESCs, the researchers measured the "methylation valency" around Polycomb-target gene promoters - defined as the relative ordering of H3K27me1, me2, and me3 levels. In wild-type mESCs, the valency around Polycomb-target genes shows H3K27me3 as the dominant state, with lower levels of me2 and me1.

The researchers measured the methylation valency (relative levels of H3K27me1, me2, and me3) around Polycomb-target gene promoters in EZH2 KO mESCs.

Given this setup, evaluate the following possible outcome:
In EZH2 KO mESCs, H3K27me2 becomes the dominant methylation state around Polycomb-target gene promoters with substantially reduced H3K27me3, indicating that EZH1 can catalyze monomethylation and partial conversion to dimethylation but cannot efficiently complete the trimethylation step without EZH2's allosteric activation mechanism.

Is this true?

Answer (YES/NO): YES